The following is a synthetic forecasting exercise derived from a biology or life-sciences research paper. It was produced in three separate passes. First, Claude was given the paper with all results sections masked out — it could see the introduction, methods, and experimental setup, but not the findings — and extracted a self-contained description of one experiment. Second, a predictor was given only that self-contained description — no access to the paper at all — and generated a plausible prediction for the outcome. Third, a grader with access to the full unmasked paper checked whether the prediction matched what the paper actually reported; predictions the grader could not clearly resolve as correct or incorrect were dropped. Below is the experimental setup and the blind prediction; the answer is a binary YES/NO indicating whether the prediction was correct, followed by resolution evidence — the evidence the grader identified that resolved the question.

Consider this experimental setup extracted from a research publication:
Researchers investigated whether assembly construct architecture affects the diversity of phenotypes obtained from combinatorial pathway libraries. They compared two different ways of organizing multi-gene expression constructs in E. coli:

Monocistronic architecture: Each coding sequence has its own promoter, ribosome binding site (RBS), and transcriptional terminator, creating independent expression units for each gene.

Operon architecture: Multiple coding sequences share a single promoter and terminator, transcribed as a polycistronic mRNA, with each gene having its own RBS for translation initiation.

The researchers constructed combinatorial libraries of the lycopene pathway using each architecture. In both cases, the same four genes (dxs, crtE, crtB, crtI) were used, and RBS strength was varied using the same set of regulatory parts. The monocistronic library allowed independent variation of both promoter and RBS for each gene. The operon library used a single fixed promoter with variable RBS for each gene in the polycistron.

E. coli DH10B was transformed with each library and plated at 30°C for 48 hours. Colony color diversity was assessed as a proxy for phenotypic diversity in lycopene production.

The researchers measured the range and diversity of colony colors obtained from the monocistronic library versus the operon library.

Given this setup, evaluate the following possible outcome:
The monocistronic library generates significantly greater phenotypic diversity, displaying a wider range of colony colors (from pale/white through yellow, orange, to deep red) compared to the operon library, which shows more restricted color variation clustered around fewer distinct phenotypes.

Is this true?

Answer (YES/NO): NO